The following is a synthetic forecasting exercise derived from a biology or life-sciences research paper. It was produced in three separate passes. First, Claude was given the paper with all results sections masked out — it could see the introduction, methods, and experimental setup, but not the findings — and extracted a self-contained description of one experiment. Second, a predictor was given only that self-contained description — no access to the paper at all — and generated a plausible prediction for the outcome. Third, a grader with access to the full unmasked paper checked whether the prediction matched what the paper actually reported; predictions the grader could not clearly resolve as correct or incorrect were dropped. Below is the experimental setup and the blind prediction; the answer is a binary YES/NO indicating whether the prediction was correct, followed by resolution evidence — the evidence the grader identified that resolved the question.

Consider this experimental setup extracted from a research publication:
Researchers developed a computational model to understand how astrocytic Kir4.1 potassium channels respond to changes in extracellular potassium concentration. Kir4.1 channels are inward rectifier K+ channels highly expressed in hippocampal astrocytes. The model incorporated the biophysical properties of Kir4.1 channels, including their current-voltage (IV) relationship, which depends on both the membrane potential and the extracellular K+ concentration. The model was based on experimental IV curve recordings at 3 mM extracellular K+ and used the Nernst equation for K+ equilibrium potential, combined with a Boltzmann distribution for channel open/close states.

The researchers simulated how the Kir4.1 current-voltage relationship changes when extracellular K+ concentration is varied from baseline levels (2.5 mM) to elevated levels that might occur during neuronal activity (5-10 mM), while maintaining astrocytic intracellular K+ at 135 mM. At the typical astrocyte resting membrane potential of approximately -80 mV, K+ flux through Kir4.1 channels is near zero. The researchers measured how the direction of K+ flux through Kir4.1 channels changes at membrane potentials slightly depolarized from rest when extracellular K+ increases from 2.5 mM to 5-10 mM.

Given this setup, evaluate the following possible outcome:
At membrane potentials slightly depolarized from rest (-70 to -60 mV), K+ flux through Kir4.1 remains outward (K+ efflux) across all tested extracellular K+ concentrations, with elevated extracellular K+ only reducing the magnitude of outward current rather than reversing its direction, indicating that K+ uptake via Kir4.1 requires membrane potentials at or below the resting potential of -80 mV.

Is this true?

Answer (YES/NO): NO